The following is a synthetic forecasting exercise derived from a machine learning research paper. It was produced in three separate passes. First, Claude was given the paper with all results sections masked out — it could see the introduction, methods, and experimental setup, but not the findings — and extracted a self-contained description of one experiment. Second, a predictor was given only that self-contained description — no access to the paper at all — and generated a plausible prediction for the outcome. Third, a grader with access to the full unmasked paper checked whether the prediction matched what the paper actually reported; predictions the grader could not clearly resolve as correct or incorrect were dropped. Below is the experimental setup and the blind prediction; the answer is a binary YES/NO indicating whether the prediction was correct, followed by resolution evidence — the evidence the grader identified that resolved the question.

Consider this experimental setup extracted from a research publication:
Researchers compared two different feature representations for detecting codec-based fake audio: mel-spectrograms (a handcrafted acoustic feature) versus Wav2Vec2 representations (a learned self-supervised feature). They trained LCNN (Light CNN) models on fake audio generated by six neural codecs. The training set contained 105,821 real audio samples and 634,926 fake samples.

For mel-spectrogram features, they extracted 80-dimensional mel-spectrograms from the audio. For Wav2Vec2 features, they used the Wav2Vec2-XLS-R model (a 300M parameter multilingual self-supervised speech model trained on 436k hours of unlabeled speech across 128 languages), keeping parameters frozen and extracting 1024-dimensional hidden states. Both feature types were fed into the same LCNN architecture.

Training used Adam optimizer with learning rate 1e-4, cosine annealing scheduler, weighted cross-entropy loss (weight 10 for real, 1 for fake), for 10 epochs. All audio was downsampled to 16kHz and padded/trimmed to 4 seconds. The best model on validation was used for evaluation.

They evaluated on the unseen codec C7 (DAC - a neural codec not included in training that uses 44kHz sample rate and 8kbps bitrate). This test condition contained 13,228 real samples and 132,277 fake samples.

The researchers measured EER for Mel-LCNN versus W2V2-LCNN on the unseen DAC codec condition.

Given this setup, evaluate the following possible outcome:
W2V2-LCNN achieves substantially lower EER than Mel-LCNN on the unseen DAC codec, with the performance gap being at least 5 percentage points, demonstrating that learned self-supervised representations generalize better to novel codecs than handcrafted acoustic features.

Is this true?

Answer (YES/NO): YES